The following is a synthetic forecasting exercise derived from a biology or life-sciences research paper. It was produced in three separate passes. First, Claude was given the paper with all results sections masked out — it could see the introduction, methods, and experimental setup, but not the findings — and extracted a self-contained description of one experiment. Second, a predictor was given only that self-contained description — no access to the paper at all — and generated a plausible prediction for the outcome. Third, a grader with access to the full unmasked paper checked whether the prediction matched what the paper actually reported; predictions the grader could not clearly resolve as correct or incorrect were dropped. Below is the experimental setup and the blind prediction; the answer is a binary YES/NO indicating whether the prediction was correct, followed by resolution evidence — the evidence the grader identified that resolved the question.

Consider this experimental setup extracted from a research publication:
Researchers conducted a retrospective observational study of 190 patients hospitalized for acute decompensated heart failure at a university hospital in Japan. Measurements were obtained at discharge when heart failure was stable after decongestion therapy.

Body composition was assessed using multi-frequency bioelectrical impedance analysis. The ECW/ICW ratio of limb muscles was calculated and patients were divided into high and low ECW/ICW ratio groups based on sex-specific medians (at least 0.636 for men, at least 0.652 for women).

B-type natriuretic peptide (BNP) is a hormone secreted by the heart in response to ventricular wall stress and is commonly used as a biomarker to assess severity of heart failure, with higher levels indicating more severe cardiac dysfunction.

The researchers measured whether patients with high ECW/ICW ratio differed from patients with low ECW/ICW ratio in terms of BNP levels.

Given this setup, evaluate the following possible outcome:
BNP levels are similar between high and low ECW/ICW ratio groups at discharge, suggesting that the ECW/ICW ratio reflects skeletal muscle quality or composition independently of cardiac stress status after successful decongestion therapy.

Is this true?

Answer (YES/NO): NO